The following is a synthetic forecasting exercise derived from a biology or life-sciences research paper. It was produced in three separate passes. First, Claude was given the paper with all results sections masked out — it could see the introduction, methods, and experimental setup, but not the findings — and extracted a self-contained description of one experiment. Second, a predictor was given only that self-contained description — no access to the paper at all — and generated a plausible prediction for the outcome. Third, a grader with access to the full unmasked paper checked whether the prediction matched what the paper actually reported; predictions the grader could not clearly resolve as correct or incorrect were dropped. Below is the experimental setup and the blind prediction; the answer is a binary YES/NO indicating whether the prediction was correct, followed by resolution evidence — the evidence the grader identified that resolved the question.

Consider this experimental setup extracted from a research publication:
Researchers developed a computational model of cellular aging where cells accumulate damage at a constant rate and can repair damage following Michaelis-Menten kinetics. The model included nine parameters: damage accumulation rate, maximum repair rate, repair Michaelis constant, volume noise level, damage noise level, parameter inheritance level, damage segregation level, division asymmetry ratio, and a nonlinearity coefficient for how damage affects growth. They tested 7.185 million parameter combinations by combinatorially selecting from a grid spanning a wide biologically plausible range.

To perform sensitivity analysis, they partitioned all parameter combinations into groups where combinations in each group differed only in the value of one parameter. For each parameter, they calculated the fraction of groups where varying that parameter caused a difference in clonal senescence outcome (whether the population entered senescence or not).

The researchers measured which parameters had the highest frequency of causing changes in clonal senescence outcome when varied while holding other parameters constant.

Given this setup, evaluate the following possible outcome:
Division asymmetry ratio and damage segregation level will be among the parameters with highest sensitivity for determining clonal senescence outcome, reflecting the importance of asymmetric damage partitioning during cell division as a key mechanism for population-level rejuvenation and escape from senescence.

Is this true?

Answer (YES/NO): NO